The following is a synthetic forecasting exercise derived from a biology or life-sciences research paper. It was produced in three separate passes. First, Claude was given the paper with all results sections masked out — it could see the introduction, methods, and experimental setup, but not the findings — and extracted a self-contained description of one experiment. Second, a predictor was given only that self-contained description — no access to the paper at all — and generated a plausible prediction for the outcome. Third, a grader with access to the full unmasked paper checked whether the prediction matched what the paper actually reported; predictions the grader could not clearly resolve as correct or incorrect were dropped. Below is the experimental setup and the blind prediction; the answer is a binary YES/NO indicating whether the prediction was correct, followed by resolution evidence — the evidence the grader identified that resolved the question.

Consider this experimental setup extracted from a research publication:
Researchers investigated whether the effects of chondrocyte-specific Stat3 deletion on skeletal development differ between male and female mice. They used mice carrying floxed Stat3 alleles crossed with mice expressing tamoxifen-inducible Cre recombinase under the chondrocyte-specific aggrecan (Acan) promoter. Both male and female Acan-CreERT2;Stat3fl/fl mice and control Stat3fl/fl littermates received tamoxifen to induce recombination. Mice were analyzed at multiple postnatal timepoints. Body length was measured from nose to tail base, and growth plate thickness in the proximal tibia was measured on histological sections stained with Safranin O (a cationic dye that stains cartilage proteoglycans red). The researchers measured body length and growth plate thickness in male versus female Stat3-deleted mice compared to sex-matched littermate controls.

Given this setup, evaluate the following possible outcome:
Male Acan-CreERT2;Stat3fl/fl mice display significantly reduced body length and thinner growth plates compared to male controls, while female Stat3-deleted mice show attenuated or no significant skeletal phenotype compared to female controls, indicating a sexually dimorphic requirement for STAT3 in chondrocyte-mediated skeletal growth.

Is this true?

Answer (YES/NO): NO